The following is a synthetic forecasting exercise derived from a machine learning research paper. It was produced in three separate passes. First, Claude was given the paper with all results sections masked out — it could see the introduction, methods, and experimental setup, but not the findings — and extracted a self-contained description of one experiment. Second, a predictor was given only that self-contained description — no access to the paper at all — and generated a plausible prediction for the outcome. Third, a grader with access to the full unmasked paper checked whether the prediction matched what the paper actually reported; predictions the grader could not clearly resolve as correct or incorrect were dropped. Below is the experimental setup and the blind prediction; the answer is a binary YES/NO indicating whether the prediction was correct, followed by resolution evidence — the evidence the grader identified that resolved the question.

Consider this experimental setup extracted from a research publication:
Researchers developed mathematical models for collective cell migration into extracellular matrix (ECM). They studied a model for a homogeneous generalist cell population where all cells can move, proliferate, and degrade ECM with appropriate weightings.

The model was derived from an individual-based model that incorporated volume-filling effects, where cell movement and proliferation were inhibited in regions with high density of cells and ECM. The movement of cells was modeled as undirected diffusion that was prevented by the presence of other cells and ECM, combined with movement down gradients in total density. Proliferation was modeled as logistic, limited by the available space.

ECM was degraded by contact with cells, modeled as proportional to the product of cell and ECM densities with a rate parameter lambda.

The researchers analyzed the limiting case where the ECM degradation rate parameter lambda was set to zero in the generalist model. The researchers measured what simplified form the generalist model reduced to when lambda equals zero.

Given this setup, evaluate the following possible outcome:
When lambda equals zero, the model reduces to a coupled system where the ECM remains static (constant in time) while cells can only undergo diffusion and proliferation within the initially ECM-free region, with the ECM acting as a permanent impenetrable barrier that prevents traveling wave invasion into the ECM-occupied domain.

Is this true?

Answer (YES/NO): NO